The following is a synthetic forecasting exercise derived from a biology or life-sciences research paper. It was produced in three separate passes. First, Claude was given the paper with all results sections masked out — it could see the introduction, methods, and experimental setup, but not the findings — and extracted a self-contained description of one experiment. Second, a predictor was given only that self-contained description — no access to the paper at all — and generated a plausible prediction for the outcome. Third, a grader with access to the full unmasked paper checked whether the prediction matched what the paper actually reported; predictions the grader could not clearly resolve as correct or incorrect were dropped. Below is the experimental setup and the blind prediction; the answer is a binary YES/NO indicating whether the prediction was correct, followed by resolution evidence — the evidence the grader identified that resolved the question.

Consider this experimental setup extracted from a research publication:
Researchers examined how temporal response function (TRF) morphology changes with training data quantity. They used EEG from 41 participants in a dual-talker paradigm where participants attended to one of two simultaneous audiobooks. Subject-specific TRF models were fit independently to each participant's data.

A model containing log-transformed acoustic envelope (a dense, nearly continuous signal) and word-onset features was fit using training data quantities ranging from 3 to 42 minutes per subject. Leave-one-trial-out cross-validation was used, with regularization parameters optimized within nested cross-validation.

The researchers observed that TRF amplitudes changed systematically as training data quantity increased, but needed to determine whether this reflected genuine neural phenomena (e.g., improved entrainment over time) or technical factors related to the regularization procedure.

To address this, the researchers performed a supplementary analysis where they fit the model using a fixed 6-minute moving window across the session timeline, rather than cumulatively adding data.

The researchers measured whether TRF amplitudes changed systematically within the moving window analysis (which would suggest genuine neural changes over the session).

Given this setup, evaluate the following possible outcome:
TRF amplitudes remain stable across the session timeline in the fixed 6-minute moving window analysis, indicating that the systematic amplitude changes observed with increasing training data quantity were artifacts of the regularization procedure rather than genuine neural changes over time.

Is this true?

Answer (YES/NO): YES